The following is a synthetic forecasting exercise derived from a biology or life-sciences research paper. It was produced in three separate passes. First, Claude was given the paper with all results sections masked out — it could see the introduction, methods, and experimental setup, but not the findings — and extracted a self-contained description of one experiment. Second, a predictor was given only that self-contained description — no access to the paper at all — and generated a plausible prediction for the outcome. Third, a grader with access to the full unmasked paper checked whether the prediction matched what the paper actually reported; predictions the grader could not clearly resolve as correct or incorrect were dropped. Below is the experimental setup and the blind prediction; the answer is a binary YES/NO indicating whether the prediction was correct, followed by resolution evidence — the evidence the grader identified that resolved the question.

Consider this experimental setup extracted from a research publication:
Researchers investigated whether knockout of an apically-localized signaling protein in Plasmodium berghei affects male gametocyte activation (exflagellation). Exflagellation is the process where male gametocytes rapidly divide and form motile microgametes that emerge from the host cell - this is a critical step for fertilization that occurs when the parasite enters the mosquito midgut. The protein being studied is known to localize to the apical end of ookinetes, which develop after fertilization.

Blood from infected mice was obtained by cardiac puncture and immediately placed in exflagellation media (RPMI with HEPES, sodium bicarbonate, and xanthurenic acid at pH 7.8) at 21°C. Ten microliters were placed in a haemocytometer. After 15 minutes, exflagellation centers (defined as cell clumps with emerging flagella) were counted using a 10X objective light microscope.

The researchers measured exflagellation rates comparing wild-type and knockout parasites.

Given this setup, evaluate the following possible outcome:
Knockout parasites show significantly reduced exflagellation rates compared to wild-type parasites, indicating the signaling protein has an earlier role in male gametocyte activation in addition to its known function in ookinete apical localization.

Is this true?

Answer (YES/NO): NO